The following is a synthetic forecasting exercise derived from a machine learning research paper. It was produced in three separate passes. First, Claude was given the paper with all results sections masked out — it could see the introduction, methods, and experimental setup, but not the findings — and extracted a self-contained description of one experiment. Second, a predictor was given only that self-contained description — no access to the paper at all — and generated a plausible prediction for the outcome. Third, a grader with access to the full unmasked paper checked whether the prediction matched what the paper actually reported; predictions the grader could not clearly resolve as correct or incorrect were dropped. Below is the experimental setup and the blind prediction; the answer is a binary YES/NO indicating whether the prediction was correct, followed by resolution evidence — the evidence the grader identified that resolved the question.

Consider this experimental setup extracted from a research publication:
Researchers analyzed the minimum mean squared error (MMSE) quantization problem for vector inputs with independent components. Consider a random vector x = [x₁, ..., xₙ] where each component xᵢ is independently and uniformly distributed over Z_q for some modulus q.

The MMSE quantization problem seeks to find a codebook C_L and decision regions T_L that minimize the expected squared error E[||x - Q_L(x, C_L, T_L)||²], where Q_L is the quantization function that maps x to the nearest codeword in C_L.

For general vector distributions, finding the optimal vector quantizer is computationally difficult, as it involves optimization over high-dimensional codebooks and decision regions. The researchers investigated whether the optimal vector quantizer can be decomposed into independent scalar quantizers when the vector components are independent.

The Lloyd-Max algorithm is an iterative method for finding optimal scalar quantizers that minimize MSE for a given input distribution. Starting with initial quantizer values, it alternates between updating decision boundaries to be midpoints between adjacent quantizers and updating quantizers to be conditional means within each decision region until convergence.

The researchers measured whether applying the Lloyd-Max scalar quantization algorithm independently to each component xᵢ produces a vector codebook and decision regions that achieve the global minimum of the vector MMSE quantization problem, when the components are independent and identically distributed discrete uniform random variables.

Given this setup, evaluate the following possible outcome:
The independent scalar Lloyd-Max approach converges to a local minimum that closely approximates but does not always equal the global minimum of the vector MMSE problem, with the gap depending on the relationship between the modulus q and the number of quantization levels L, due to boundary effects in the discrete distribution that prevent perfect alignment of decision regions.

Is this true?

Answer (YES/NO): NO